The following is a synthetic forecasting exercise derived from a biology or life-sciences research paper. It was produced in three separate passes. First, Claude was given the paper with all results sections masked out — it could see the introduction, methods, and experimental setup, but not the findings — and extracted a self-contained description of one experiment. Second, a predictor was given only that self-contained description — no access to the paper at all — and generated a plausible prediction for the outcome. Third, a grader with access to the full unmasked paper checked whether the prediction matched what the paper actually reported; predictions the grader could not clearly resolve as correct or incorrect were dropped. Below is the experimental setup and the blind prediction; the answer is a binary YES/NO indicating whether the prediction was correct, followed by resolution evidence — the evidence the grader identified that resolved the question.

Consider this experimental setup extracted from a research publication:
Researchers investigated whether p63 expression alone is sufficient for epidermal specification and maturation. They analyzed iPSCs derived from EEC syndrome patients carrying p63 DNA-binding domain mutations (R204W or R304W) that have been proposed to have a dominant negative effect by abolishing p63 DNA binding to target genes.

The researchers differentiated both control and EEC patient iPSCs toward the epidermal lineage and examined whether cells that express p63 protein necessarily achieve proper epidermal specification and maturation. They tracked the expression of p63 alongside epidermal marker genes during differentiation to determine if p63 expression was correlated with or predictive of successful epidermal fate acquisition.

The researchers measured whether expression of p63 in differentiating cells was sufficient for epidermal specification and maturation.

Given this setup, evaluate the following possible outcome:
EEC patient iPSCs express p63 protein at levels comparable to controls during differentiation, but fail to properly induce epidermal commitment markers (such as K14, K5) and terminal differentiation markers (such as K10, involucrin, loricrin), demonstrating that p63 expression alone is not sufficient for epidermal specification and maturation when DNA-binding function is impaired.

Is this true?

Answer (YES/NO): NO